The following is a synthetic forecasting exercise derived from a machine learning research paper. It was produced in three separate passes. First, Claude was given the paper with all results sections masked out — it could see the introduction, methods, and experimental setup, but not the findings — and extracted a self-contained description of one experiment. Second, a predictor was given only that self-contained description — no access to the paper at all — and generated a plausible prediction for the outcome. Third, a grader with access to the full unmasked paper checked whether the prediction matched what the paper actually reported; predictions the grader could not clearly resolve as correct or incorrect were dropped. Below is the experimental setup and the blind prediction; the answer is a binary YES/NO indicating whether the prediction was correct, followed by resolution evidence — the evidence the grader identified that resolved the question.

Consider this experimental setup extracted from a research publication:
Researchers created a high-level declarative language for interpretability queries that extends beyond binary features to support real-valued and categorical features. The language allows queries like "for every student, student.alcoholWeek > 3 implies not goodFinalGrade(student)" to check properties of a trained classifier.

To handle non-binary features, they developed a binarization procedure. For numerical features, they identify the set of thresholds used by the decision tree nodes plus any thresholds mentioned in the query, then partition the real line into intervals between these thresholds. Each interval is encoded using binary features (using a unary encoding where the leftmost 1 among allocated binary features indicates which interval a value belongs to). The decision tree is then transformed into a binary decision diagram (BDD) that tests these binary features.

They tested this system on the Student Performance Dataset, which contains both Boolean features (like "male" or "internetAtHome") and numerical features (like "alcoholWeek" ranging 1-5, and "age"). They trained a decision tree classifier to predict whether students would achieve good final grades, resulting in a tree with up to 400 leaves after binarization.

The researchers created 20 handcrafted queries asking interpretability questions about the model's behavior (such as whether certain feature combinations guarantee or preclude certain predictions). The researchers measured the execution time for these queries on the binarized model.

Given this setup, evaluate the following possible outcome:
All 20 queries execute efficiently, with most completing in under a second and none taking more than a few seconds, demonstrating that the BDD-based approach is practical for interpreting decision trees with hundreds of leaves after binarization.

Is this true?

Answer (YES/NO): YES